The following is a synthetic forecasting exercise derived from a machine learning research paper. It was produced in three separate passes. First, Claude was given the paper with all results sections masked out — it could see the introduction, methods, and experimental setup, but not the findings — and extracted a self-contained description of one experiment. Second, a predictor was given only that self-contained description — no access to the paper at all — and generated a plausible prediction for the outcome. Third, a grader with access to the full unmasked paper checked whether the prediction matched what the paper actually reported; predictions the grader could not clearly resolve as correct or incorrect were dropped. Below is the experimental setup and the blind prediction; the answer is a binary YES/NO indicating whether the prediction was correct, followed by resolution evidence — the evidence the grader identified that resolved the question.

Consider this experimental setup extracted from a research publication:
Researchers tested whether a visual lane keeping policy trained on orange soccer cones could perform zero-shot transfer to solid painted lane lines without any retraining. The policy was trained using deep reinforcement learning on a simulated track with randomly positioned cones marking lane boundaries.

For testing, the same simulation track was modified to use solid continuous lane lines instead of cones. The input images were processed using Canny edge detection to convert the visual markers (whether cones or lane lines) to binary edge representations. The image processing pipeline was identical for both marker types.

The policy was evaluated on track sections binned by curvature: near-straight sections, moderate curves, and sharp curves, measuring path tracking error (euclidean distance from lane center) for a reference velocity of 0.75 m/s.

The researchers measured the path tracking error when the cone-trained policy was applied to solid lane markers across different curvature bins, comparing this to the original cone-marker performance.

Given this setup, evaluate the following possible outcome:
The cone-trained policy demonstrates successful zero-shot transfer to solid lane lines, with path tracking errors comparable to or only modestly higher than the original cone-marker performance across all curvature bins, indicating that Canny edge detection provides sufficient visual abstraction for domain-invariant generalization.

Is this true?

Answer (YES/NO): NO